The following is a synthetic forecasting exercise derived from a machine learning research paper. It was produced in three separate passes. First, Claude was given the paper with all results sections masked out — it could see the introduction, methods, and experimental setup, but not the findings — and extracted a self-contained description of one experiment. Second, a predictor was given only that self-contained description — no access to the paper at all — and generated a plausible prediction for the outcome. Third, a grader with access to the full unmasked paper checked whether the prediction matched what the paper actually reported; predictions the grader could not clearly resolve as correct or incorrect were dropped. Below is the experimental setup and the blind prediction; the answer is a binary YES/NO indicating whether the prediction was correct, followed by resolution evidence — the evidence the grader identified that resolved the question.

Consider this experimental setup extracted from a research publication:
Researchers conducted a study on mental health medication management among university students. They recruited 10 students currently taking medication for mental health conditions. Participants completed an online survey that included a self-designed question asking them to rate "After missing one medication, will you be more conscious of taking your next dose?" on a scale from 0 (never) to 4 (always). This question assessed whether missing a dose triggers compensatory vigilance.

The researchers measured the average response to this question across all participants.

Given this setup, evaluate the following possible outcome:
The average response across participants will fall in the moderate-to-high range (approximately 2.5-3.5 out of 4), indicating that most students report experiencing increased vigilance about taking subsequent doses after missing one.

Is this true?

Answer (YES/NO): YES